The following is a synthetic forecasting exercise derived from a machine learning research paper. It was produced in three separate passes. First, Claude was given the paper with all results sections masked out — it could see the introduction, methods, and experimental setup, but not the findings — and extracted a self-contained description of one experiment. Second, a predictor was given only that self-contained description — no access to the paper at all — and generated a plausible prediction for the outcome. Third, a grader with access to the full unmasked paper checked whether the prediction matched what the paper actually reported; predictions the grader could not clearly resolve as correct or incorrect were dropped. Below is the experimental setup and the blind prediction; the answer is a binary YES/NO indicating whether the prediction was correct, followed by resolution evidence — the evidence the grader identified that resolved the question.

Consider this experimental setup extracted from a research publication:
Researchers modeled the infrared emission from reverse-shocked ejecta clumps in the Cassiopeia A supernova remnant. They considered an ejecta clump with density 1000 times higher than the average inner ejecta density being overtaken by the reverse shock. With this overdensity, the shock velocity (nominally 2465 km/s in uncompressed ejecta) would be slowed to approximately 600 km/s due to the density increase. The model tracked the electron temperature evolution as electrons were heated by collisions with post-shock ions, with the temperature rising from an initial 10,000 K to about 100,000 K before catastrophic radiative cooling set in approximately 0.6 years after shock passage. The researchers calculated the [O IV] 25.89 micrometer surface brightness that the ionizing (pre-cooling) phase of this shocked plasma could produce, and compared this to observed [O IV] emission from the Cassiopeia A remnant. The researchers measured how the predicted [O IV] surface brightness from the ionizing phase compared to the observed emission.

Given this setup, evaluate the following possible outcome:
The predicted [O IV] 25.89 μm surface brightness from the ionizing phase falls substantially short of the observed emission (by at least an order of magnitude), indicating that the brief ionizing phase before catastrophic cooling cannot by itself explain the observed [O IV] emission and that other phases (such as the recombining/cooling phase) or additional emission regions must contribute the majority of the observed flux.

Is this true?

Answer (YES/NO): YES